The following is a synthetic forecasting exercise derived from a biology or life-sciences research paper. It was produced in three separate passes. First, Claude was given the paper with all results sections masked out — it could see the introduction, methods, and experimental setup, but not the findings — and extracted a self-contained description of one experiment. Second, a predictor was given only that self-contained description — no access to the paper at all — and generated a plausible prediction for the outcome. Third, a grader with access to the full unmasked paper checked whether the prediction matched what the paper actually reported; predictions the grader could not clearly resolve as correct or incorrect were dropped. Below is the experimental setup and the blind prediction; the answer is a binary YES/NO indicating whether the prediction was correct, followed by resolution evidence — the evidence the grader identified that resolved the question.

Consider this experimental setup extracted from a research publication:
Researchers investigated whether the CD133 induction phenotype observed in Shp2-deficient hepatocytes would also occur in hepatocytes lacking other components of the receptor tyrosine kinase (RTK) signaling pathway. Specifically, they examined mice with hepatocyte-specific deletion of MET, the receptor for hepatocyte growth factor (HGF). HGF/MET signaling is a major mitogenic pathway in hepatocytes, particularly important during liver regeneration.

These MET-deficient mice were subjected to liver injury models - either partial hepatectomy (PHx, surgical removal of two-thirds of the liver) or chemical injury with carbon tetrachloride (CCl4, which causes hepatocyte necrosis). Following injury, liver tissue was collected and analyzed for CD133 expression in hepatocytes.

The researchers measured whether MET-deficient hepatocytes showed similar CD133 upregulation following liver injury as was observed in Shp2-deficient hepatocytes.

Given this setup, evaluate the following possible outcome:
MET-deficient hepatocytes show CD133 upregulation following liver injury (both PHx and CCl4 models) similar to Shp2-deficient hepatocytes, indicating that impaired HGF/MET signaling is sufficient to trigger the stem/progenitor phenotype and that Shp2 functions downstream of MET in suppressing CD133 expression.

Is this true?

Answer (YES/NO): NO